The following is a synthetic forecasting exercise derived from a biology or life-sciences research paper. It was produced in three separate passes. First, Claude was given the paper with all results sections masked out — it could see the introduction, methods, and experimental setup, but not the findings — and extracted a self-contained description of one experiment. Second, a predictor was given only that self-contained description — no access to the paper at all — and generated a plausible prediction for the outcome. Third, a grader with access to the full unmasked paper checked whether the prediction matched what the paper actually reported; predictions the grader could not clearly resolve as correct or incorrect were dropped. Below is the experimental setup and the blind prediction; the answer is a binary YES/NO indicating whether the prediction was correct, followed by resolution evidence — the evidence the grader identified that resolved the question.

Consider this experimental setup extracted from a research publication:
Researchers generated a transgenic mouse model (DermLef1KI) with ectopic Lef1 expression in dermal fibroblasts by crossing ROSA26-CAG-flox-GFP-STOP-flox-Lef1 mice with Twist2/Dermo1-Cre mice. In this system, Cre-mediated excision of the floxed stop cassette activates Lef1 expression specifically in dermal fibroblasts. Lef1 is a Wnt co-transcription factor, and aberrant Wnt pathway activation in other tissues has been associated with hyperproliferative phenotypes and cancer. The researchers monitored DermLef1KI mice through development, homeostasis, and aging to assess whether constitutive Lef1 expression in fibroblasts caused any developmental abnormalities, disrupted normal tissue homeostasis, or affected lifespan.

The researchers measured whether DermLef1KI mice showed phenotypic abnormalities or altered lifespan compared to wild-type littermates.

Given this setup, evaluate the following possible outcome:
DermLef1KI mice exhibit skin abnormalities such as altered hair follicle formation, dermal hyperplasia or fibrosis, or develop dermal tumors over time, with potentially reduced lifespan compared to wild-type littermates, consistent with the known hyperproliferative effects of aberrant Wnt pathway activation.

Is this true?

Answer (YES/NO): NO